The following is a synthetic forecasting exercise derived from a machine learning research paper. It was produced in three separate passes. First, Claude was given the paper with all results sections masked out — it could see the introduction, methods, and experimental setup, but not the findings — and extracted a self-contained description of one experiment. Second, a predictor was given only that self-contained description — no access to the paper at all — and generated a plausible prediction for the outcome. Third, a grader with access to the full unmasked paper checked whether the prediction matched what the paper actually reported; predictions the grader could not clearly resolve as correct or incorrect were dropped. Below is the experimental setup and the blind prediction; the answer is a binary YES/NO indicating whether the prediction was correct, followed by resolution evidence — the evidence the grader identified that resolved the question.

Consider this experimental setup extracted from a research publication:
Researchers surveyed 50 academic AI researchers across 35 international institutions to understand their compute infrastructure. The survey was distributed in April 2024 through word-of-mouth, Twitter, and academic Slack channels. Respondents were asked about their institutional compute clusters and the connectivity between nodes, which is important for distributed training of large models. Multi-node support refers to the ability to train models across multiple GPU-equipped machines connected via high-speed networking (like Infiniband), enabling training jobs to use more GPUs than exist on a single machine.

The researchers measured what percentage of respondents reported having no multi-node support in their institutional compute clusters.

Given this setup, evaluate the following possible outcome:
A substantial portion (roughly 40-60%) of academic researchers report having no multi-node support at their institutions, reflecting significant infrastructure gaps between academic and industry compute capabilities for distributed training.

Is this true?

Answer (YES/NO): YES